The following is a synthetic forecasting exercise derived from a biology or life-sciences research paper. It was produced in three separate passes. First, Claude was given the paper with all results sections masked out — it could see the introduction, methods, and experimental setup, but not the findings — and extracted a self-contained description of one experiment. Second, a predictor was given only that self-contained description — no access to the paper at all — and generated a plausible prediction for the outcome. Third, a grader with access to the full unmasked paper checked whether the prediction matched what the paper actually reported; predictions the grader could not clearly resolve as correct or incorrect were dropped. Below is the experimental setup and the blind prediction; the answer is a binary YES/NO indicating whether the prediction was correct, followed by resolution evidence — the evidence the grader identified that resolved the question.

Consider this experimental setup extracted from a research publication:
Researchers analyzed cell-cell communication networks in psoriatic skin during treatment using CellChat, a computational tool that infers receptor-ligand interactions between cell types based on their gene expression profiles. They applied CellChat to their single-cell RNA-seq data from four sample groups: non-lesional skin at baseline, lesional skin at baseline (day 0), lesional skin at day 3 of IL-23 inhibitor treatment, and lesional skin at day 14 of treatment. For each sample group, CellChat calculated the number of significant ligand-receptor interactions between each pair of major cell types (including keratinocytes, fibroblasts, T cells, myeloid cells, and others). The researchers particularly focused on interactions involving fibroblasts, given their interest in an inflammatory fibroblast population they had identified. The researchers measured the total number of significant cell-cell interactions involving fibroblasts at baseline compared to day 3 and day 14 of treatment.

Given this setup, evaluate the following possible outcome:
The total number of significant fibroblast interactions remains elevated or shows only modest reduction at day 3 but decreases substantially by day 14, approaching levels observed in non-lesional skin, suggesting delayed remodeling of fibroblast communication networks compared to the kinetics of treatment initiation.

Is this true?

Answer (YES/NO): NO